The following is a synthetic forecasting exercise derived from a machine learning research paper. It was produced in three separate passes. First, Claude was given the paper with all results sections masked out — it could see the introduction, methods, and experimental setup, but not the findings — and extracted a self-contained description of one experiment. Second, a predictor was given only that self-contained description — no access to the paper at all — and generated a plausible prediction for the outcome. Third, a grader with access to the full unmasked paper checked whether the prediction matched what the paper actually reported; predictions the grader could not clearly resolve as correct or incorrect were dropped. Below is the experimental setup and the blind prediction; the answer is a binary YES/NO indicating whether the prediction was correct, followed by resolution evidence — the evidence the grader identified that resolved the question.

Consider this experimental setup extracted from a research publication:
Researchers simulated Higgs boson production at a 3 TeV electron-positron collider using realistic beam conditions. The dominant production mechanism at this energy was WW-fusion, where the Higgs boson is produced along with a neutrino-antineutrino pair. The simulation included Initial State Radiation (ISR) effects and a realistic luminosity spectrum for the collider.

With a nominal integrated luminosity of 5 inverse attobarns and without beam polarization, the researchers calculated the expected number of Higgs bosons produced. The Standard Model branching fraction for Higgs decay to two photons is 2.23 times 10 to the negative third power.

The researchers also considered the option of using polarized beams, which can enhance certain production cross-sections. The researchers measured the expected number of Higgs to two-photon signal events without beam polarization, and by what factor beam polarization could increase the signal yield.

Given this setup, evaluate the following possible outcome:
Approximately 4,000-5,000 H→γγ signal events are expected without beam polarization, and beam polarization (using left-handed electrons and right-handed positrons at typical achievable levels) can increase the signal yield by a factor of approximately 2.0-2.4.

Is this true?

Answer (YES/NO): NO